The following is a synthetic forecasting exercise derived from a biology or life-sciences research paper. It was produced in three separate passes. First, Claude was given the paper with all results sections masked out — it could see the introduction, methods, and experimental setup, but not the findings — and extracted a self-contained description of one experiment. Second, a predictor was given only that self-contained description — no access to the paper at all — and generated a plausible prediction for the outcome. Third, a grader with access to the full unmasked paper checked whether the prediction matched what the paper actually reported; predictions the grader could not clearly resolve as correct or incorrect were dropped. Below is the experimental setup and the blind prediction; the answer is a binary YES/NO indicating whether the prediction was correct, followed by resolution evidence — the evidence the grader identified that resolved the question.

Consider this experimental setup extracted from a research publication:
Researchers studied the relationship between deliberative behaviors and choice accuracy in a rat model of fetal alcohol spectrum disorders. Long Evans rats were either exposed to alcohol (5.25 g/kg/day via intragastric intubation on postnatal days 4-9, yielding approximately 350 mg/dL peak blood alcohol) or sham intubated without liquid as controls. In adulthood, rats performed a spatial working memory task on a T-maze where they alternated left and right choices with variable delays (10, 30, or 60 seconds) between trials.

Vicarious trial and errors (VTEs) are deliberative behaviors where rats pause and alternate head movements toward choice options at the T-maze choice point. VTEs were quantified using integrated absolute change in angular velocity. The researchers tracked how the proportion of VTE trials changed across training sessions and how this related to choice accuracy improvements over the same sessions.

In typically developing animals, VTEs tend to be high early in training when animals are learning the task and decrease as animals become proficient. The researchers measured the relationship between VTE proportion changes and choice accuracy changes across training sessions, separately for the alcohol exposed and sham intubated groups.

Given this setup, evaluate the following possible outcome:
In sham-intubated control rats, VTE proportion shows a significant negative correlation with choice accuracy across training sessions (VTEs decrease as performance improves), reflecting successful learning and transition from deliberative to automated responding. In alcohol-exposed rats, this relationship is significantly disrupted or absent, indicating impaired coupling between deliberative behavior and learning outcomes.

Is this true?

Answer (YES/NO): NO